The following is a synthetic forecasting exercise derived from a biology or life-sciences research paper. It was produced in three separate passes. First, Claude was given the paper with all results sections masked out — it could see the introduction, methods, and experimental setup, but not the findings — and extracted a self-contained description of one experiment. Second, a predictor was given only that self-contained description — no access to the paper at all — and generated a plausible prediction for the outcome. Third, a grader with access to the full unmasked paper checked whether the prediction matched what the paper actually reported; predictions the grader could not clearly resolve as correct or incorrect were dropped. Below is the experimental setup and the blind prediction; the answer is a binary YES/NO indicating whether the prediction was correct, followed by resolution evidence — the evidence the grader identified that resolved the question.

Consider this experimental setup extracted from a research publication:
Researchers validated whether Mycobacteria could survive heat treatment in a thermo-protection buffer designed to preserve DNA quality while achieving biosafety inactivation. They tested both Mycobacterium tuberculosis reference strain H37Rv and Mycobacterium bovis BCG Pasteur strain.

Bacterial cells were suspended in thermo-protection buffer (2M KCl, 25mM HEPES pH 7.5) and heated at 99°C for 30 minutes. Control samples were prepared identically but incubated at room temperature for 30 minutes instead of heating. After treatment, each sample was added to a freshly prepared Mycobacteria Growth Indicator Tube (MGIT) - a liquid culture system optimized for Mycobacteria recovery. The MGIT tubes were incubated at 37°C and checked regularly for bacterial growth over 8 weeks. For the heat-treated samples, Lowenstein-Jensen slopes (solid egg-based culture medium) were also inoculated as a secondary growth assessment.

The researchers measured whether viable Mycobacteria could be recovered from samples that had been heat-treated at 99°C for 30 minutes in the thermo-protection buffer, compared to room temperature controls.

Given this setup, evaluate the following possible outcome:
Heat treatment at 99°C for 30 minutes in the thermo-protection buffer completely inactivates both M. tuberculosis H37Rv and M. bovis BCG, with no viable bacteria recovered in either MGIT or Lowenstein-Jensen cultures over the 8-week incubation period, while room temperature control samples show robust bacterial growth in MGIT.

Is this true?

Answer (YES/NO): YES